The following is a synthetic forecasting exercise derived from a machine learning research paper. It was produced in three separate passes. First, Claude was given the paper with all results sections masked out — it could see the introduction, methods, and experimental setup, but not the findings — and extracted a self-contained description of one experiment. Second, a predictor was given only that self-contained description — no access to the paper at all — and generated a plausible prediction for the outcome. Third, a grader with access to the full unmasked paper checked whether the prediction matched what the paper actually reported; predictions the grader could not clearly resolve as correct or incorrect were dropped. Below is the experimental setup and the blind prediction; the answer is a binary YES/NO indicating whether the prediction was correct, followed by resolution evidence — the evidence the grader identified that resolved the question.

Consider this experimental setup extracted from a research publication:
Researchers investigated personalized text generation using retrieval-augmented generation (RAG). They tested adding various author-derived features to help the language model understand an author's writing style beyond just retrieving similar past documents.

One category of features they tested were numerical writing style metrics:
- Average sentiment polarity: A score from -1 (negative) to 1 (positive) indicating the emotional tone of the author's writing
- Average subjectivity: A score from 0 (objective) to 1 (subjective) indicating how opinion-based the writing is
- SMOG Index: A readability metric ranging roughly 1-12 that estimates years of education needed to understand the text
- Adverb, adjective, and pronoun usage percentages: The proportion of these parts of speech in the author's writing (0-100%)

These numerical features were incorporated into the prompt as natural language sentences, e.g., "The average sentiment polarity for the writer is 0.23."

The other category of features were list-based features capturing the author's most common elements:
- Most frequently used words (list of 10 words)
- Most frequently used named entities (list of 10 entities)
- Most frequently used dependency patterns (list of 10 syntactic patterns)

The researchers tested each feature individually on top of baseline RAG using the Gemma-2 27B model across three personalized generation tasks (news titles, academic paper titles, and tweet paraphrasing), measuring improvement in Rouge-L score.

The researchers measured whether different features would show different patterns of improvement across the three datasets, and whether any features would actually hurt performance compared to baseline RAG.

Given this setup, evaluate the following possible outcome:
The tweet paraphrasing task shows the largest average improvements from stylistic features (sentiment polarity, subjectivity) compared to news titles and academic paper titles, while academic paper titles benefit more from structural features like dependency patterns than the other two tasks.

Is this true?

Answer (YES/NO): NO